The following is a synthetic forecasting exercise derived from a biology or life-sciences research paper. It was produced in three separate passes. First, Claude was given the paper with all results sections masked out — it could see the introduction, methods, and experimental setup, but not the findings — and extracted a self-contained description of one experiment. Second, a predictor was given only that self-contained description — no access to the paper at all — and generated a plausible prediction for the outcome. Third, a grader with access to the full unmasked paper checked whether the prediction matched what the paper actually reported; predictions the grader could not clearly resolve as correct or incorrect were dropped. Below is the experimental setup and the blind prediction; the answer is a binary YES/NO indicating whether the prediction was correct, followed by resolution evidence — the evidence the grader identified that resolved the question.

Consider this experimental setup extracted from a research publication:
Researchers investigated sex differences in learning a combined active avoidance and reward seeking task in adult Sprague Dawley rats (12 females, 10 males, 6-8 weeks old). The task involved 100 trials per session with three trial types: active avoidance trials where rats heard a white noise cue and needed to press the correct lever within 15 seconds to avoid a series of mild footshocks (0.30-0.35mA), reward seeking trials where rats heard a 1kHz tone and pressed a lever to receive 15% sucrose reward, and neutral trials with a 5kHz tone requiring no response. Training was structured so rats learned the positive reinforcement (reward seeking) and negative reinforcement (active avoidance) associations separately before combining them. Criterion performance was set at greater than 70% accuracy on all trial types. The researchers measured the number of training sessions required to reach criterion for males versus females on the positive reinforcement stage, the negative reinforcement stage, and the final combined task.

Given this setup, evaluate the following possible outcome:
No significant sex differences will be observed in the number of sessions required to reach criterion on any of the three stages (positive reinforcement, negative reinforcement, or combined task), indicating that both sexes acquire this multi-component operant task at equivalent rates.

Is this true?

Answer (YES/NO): NO